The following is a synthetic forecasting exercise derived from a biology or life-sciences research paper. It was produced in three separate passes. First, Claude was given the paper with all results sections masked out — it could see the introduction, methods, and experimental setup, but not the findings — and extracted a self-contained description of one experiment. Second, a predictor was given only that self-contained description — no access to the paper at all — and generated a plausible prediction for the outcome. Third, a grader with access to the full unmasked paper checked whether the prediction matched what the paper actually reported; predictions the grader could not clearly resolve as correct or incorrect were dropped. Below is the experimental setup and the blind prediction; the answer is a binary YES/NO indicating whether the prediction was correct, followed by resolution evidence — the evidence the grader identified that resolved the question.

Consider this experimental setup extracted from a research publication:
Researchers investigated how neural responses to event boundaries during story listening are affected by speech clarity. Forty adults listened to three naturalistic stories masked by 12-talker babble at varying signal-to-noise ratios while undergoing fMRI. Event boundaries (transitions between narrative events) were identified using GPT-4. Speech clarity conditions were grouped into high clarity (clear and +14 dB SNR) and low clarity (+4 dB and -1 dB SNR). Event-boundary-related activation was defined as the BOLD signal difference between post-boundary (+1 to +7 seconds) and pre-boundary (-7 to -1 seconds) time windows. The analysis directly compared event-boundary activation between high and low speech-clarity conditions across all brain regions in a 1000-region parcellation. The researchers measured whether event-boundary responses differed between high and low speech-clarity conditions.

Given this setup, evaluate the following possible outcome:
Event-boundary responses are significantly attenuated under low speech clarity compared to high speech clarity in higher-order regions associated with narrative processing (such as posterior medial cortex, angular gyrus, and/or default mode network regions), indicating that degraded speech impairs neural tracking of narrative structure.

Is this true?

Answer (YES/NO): NO